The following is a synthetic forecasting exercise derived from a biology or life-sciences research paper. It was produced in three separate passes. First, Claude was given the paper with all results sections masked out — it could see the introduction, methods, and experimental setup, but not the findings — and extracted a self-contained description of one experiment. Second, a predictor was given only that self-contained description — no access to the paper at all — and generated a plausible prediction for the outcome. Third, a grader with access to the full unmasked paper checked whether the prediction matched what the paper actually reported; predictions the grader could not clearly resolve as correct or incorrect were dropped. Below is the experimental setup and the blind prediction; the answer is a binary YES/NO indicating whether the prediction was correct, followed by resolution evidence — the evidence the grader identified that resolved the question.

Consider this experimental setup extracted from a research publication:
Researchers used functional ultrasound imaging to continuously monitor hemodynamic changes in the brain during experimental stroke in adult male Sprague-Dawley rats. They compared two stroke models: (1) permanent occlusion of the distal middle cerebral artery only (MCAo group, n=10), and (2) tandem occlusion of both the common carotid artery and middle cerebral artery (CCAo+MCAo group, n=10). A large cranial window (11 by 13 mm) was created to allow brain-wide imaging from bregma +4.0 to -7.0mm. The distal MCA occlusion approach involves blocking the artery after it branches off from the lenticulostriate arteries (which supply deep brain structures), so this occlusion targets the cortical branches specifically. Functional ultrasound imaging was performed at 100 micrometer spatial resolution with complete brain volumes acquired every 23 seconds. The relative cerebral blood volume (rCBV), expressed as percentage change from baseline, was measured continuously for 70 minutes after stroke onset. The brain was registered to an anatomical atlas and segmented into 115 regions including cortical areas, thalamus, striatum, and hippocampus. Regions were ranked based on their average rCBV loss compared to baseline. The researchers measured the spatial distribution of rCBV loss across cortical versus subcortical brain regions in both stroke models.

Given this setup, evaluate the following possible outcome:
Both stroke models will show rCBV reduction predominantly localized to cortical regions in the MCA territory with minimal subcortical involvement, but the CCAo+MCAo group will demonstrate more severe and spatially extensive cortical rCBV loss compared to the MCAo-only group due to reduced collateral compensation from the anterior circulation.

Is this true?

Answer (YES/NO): NO